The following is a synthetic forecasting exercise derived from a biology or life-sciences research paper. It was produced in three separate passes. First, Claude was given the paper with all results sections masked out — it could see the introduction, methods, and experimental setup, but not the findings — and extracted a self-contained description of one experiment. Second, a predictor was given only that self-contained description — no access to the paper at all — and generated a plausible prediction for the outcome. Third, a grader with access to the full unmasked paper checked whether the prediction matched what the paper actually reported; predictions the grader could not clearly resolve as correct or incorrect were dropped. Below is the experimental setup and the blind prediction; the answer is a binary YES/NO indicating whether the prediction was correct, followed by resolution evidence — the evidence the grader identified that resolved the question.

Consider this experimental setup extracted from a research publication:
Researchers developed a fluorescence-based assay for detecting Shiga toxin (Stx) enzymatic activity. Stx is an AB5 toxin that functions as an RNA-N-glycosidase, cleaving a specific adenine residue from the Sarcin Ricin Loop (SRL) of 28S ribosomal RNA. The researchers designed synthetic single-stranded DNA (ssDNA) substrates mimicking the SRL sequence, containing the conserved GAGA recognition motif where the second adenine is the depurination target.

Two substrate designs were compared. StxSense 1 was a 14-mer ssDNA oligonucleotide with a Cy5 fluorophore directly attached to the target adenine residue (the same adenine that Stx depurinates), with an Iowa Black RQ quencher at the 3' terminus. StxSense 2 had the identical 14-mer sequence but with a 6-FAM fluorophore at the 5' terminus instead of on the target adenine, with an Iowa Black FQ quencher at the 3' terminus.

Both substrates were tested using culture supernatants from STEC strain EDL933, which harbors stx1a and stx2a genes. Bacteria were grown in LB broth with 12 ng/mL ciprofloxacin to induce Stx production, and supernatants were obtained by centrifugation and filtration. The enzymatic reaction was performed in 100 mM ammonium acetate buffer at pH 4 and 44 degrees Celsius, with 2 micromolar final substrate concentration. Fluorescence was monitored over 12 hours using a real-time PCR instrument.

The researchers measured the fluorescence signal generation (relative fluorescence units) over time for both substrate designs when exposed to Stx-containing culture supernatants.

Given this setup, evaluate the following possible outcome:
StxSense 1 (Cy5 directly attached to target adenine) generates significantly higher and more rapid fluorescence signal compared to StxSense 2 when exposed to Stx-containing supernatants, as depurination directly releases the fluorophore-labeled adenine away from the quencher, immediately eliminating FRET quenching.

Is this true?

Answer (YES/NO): NO